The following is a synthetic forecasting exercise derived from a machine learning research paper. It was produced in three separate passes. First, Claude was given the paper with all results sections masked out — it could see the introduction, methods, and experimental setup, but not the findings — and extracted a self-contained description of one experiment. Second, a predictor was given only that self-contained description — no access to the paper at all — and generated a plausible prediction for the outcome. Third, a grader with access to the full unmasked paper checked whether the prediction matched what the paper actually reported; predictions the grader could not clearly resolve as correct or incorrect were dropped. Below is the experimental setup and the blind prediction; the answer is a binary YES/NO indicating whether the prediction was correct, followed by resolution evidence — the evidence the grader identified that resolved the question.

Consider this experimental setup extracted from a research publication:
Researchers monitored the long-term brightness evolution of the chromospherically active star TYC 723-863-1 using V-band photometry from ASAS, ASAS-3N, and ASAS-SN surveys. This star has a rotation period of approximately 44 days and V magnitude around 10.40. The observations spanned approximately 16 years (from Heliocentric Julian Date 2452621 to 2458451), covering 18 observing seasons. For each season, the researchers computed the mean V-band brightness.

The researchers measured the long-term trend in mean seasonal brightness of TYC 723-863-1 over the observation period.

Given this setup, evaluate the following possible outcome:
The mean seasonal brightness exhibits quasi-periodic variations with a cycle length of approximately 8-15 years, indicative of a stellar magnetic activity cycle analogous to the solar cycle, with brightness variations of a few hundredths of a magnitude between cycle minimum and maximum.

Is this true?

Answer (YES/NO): NO